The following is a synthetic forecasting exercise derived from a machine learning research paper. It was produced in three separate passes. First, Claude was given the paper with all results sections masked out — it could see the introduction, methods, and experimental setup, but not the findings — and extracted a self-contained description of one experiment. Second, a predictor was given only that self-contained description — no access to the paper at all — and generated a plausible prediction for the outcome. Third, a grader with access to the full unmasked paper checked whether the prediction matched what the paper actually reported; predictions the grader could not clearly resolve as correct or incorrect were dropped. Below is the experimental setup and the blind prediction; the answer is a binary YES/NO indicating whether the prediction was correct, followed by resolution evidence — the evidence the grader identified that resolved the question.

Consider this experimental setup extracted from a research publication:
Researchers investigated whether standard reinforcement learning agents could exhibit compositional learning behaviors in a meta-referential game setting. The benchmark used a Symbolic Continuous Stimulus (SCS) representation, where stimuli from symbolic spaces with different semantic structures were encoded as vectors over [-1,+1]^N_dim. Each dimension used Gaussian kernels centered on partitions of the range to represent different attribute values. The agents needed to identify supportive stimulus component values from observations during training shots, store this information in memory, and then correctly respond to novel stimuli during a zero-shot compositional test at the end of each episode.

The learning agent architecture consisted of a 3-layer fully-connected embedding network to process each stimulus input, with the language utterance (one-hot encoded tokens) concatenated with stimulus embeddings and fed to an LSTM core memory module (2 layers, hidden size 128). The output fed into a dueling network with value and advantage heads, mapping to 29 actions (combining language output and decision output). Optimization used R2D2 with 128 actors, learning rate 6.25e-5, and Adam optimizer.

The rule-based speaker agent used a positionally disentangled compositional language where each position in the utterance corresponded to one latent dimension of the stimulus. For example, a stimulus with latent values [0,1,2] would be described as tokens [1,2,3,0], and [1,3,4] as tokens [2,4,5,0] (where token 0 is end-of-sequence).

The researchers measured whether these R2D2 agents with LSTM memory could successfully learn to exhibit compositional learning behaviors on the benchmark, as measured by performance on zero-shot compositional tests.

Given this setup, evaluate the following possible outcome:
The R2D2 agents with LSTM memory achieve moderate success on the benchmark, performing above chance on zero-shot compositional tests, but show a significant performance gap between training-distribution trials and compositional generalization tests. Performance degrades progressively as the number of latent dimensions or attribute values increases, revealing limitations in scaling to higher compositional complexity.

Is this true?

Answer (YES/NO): NO